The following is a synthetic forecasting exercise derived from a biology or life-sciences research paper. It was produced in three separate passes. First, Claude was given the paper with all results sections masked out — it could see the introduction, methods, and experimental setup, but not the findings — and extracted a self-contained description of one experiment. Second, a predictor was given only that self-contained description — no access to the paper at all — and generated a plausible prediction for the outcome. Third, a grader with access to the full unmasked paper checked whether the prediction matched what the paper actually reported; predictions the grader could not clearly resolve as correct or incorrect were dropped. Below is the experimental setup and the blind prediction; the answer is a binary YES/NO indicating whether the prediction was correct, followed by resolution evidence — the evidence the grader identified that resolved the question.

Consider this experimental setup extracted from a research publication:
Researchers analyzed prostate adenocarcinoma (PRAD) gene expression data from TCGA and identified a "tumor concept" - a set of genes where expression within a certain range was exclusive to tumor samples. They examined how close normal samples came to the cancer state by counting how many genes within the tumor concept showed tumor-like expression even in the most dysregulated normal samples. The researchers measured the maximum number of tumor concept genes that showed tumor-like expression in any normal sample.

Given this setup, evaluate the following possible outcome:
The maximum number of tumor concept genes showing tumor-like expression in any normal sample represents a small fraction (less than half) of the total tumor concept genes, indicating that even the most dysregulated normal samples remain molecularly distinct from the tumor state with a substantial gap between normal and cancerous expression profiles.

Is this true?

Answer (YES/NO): YES